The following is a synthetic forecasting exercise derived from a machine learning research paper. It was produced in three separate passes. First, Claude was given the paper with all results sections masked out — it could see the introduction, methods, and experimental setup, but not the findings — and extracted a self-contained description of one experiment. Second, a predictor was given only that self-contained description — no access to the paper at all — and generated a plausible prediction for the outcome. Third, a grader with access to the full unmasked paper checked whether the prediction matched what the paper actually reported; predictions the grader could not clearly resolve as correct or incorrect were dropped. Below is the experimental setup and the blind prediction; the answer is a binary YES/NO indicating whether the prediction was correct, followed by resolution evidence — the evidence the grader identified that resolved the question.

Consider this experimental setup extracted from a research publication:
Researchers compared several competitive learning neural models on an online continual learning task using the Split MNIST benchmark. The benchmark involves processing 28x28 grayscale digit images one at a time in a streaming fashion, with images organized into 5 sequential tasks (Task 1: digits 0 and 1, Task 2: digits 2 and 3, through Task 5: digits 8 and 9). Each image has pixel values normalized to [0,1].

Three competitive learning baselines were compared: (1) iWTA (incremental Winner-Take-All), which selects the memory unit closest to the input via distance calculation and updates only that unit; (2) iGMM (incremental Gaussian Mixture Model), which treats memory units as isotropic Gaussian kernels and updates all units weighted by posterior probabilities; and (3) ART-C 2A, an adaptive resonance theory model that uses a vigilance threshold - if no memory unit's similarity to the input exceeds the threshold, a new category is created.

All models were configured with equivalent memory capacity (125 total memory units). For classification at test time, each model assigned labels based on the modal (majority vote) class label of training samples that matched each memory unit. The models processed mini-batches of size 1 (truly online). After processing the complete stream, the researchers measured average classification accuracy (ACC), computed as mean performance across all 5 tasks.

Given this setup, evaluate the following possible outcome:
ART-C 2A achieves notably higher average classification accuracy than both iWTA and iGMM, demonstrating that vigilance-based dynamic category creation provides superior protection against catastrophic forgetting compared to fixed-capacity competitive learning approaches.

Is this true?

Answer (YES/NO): NO